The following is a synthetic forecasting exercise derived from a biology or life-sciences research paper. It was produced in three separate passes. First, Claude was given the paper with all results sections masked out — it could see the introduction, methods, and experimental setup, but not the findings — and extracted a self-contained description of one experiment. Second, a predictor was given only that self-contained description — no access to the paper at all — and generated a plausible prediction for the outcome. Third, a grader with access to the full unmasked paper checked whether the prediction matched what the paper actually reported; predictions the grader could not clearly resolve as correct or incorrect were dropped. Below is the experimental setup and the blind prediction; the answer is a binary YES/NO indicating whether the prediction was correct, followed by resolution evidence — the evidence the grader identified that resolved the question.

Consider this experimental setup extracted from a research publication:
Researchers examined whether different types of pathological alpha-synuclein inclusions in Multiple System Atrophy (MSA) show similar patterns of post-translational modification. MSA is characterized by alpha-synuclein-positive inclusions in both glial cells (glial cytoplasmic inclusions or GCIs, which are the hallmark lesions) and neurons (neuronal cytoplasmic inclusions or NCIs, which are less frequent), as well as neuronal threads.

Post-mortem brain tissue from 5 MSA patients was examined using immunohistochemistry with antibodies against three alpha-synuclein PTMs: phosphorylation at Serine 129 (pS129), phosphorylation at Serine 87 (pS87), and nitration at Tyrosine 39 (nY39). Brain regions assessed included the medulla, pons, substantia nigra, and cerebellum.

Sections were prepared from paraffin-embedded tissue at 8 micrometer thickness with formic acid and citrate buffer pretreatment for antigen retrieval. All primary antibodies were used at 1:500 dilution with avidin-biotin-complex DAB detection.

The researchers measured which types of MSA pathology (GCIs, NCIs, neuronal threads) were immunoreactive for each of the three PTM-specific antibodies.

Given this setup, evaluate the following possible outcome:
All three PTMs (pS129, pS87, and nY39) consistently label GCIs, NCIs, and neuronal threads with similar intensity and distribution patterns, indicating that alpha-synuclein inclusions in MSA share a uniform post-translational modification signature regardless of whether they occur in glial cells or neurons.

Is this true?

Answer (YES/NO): NO